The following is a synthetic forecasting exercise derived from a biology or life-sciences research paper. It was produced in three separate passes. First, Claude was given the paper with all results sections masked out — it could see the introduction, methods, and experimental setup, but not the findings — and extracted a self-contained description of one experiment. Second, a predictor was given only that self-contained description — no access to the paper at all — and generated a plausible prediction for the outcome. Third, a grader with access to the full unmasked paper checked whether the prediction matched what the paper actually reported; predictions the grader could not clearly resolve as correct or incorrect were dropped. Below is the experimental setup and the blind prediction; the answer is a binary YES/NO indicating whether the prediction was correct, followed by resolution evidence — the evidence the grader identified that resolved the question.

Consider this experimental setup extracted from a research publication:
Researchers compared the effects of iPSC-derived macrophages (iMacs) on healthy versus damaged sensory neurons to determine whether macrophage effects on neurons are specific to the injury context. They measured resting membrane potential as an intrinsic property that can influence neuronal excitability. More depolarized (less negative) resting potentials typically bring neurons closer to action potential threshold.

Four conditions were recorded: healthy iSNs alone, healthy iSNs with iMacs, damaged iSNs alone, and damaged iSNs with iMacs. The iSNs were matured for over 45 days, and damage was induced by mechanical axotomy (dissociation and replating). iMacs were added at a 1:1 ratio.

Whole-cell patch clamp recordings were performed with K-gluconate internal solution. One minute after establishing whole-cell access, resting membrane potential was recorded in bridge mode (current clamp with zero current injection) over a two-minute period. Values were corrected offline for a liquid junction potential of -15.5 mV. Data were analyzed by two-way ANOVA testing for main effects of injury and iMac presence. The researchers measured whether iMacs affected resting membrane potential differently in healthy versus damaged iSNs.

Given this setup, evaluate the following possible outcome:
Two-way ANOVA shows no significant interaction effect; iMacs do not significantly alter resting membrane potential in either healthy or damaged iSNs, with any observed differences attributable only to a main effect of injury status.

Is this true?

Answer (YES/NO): YES